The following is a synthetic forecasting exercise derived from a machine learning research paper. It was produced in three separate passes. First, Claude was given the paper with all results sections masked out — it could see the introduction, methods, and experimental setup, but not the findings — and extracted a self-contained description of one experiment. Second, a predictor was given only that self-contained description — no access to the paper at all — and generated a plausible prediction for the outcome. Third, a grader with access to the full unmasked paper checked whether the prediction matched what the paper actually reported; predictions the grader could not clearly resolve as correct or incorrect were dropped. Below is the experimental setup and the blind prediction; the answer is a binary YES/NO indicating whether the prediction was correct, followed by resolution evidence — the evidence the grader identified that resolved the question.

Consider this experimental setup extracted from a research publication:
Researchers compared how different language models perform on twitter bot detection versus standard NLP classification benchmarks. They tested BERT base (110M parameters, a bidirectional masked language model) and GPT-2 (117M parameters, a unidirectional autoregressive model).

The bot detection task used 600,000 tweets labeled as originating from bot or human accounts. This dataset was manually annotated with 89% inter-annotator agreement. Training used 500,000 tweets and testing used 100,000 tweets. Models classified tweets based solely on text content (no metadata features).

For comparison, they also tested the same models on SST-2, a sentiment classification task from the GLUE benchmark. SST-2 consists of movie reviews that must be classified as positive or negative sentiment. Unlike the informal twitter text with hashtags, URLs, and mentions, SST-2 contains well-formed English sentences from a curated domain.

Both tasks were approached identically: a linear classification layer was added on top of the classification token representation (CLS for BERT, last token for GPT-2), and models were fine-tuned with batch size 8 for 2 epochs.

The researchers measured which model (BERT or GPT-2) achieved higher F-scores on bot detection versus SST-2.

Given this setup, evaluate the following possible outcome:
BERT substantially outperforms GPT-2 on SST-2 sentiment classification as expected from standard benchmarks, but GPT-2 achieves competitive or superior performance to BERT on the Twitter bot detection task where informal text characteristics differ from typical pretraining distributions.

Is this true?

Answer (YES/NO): YES